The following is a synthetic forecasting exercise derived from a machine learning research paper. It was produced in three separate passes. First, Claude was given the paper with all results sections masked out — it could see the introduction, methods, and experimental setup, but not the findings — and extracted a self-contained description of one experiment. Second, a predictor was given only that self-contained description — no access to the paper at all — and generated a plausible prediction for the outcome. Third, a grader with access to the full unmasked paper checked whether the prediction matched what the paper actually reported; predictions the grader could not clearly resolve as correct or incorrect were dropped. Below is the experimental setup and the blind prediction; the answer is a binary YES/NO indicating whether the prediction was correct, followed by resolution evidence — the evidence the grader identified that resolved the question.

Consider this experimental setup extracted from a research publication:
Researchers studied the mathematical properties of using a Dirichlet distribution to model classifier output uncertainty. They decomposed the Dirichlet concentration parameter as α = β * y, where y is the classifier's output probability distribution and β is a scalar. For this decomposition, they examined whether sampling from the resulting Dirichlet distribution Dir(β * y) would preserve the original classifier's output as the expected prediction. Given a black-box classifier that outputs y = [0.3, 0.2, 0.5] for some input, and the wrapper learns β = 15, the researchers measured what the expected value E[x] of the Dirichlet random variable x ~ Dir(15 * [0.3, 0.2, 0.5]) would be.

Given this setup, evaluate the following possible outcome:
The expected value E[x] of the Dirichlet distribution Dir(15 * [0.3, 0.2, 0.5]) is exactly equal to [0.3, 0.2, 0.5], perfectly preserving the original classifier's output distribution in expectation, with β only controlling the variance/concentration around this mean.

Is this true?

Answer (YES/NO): YES